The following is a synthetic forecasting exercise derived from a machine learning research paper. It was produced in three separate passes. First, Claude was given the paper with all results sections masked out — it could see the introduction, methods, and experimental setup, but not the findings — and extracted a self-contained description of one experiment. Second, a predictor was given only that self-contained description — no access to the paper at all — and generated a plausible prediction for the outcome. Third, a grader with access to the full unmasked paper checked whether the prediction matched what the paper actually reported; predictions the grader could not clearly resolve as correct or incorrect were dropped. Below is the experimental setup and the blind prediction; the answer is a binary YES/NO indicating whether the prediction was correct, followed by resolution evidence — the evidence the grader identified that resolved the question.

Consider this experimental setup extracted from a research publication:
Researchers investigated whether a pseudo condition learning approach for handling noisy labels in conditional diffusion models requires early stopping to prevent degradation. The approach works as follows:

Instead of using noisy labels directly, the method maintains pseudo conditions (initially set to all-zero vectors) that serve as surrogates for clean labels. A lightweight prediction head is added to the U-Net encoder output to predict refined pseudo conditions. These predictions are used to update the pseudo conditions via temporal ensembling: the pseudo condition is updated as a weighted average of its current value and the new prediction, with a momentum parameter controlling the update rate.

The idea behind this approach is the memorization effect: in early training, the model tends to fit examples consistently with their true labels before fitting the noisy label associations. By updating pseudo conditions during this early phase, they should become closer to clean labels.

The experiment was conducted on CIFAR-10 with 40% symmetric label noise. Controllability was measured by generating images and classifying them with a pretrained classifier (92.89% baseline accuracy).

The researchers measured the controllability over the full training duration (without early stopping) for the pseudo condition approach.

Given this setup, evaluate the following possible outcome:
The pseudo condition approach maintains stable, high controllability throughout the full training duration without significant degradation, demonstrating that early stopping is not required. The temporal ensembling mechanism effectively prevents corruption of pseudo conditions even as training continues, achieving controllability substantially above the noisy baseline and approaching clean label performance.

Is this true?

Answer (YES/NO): NO